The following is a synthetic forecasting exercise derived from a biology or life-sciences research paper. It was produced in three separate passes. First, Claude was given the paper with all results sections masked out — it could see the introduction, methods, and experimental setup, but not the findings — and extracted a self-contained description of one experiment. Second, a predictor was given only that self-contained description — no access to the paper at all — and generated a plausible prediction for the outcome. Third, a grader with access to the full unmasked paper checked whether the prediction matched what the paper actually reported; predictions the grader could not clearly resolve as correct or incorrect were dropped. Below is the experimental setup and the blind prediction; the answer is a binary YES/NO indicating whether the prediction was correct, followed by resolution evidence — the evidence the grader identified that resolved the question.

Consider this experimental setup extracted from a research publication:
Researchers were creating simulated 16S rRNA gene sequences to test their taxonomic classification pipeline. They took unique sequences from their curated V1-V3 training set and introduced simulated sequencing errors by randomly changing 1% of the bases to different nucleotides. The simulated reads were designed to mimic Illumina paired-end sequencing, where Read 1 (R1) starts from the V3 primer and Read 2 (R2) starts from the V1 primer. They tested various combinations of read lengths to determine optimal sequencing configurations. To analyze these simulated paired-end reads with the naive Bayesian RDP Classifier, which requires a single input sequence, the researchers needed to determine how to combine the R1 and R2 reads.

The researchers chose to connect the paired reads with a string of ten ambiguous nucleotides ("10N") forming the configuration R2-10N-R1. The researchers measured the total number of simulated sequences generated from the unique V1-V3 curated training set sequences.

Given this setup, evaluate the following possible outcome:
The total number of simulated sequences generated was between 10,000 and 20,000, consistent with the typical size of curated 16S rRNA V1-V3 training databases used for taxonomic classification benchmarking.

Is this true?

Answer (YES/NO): YES